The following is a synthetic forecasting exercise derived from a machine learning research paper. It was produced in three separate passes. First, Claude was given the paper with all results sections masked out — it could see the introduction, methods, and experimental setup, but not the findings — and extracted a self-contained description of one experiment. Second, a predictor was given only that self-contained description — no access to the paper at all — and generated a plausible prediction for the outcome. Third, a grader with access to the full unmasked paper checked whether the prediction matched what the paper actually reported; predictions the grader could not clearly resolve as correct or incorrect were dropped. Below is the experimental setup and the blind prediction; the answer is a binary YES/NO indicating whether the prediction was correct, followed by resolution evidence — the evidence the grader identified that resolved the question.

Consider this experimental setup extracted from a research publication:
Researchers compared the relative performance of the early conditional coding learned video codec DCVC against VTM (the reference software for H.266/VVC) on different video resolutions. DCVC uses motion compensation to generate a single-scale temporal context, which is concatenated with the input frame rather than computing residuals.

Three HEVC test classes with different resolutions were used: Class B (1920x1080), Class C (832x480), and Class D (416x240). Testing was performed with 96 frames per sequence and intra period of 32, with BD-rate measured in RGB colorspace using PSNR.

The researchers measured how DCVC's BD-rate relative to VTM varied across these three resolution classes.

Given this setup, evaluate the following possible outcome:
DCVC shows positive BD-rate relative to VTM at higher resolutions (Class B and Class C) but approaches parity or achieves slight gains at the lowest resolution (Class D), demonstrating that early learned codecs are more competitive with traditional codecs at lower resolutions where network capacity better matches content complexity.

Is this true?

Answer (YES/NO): NO